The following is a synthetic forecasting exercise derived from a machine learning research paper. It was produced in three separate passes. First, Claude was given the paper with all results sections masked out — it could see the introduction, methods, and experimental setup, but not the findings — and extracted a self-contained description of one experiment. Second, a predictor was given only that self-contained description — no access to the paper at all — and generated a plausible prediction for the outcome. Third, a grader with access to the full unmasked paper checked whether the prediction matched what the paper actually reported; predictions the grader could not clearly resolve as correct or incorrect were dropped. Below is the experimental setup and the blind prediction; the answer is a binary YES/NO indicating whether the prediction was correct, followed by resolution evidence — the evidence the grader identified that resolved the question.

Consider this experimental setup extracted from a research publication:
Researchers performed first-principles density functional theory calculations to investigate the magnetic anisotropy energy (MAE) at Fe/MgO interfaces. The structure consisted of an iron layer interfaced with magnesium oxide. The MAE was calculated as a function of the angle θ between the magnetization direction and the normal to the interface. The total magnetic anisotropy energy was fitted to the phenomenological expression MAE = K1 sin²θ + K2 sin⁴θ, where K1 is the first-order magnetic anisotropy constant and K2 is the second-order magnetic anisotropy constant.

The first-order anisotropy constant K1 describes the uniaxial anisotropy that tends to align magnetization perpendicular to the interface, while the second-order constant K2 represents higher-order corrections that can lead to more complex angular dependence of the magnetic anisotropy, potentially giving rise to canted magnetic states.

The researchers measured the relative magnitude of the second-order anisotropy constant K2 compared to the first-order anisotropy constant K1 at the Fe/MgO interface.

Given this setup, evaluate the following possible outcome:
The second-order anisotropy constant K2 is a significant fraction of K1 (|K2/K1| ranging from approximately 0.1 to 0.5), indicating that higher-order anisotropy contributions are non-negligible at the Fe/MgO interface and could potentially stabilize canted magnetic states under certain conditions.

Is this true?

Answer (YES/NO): NO